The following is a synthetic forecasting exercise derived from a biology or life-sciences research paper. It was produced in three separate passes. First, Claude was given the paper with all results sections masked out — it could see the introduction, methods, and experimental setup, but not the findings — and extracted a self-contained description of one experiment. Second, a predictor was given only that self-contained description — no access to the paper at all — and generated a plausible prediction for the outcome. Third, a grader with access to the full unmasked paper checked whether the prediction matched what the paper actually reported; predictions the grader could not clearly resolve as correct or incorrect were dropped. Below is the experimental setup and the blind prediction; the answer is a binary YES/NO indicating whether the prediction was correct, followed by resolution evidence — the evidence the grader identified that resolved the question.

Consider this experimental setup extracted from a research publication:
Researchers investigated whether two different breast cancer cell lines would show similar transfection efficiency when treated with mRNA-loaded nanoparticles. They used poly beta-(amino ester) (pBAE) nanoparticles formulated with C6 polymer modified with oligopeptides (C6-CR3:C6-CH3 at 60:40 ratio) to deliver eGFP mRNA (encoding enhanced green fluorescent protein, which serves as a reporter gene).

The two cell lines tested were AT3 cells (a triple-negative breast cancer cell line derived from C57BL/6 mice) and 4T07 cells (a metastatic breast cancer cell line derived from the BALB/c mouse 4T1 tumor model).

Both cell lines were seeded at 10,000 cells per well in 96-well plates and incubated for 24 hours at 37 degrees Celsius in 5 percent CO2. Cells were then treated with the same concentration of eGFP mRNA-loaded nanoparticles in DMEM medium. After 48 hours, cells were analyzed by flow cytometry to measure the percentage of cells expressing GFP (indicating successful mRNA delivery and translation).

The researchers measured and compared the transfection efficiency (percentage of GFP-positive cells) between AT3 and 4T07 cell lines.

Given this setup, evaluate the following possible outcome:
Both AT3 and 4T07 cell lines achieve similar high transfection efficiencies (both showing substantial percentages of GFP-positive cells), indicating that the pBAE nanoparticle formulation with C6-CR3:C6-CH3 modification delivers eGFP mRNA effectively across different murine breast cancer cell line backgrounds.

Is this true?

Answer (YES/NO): NO